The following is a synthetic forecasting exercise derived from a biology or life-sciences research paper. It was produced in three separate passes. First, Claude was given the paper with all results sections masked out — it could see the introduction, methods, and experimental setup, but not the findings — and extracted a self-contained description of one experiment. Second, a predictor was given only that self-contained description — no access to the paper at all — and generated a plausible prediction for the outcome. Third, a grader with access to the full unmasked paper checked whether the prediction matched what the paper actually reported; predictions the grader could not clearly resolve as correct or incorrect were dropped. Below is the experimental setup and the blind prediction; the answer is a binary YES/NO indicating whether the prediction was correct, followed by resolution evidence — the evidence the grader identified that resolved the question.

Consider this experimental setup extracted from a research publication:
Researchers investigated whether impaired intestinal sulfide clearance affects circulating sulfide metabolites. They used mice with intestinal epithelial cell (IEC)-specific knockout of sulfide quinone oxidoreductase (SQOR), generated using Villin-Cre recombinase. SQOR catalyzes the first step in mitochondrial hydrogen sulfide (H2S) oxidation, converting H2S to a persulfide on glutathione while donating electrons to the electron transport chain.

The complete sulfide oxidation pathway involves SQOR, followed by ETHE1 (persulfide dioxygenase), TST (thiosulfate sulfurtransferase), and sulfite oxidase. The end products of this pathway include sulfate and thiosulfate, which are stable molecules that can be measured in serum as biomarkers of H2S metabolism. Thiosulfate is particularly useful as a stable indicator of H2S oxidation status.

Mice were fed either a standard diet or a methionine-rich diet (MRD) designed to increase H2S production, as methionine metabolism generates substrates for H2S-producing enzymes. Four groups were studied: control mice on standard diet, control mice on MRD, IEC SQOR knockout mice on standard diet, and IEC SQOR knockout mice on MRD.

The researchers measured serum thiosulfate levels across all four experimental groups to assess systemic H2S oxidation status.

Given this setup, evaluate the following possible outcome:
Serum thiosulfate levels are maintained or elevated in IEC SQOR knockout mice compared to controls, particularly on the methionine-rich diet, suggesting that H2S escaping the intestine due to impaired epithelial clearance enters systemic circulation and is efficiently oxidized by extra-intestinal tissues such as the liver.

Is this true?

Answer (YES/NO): YES